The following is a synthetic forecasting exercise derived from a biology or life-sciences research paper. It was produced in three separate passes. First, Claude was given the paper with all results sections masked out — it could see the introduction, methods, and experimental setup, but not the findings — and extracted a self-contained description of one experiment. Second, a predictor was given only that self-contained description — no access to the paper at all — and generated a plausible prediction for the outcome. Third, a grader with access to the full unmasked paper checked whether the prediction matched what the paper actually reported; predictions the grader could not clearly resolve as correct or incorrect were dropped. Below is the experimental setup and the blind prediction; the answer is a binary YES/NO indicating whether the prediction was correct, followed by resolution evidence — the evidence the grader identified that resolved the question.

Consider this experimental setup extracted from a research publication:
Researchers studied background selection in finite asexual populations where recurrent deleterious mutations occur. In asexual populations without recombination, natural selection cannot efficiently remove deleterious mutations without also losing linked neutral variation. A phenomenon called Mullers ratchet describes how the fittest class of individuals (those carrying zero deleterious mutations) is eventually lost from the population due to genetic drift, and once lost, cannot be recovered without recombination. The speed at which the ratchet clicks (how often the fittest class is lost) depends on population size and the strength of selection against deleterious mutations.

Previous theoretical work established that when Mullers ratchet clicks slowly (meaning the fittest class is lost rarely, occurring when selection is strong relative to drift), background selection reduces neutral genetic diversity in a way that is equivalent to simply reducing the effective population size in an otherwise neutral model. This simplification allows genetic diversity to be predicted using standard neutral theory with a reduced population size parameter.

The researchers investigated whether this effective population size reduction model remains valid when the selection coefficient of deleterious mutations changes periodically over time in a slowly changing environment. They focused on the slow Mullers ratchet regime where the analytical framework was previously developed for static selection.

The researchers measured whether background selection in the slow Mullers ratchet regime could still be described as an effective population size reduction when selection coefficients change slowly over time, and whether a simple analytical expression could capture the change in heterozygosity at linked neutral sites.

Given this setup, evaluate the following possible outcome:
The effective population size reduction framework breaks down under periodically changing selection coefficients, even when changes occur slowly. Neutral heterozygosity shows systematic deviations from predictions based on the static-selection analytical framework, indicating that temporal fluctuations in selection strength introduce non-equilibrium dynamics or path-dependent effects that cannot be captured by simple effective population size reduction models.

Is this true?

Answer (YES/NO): NO